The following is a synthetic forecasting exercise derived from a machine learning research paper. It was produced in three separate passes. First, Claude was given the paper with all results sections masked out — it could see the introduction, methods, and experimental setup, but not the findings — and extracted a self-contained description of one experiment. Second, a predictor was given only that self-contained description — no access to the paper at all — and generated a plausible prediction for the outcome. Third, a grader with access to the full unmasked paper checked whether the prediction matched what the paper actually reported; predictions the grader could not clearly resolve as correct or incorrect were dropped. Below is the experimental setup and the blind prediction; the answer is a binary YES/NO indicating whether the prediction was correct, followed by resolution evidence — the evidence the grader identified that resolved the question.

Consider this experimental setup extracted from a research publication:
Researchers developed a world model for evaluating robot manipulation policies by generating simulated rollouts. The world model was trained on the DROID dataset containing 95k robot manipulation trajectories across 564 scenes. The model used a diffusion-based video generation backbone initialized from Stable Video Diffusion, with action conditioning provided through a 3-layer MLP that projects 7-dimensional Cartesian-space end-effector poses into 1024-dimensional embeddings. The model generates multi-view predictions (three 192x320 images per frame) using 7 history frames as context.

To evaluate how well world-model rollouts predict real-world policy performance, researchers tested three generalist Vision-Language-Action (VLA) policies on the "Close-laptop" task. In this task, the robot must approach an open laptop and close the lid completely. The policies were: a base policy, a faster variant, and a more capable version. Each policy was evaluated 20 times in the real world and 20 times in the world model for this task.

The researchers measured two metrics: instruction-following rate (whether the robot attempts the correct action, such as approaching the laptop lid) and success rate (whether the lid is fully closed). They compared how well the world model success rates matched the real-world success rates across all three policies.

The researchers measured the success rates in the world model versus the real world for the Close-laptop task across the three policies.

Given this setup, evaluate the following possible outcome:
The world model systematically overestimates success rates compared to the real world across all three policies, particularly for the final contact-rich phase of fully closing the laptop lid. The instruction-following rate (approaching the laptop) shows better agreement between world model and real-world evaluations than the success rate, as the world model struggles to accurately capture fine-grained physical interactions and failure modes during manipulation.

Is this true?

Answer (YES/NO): NO